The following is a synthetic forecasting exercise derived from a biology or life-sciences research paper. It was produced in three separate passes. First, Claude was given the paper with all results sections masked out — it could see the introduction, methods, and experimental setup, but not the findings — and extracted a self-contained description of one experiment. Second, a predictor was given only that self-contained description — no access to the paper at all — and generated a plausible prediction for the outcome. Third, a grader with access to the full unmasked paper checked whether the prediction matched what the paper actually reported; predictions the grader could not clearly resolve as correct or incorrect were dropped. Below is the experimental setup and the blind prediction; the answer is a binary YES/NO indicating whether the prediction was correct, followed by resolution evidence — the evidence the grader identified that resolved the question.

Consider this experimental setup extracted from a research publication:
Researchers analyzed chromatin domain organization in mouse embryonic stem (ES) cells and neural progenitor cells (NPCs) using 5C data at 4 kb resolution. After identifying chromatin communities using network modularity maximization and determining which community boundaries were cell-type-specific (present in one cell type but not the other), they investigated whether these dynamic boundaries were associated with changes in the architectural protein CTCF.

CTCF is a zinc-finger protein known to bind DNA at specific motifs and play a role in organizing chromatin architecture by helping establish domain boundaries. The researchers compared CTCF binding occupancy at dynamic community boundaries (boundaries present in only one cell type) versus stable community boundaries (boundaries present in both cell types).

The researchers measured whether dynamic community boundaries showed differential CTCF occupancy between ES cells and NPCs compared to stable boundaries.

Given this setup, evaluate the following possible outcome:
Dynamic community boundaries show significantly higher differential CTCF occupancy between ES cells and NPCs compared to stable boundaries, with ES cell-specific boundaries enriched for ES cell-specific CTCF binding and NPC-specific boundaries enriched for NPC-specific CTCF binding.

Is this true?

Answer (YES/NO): YES